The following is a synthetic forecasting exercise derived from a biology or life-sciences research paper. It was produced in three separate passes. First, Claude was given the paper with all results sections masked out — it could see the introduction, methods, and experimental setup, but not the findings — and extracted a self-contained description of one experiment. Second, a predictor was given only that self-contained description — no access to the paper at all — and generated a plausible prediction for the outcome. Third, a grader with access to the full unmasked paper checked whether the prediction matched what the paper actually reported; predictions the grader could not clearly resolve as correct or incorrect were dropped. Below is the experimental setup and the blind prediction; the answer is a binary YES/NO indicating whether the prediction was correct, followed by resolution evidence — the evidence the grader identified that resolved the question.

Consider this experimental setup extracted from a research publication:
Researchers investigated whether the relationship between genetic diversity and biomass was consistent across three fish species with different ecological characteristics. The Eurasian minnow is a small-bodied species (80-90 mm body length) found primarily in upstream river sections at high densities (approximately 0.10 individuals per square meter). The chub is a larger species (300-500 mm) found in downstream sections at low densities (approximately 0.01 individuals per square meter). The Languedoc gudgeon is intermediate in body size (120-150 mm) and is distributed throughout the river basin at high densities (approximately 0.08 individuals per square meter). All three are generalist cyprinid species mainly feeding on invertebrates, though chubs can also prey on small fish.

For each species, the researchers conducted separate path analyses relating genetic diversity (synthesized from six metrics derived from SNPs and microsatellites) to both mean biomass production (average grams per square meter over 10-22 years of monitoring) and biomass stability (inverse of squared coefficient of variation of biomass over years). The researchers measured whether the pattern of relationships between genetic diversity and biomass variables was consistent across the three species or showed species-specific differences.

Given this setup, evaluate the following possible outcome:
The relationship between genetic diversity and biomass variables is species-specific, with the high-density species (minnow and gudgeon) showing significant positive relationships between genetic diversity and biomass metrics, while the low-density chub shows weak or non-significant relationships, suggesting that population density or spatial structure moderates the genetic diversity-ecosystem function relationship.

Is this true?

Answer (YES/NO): NO